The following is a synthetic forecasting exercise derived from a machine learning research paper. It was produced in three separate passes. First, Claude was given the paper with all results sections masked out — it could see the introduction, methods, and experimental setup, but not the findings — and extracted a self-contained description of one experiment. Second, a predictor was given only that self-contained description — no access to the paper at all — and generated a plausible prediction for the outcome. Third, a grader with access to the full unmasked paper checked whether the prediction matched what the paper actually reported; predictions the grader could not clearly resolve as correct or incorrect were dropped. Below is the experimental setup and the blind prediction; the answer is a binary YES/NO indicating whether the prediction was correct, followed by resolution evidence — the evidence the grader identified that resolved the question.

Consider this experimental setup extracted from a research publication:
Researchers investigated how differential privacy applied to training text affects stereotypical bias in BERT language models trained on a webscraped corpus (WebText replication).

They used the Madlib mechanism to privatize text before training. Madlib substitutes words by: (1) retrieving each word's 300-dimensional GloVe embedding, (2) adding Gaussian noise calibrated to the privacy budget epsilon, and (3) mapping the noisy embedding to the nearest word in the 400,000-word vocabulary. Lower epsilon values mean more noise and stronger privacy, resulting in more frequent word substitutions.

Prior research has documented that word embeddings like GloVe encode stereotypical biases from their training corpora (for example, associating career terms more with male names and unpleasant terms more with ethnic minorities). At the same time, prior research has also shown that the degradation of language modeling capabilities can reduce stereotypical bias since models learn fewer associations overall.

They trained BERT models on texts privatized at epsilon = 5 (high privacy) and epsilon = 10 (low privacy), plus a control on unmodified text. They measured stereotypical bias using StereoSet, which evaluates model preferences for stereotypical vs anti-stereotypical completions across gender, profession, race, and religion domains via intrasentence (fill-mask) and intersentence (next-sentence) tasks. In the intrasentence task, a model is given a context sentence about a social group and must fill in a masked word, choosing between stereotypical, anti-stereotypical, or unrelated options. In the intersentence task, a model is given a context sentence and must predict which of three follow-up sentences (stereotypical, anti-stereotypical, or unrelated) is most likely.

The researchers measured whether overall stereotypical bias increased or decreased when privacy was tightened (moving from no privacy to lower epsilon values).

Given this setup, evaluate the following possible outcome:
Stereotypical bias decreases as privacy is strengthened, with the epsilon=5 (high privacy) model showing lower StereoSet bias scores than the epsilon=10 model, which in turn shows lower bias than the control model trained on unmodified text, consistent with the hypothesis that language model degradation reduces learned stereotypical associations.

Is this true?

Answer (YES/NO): YES